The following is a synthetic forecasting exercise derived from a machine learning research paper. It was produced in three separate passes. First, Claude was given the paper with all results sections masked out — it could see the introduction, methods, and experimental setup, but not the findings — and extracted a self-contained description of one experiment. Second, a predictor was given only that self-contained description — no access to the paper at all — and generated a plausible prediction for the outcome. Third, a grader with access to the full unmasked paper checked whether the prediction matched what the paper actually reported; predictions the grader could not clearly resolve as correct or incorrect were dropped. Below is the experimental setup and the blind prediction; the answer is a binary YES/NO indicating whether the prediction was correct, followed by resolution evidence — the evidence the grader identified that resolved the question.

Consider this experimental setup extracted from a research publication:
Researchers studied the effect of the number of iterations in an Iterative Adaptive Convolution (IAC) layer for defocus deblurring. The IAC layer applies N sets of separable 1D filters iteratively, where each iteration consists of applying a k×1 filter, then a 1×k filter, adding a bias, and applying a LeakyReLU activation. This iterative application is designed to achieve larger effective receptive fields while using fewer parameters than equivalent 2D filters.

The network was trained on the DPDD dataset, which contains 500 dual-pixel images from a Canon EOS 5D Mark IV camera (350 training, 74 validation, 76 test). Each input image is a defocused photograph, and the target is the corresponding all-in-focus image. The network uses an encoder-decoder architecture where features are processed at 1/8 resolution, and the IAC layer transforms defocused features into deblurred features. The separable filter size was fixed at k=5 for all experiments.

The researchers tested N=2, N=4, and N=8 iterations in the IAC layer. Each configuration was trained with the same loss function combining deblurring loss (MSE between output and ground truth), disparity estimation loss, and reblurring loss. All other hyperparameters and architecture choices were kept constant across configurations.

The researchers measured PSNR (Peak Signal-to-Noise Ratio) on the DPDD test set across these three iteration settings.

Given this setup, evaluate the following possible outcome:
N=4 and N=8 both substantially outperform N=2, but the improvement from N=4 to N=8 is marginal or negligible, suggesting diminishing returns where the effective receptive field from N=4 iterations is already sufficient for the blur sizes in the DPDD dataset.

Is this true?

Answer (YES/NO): NO